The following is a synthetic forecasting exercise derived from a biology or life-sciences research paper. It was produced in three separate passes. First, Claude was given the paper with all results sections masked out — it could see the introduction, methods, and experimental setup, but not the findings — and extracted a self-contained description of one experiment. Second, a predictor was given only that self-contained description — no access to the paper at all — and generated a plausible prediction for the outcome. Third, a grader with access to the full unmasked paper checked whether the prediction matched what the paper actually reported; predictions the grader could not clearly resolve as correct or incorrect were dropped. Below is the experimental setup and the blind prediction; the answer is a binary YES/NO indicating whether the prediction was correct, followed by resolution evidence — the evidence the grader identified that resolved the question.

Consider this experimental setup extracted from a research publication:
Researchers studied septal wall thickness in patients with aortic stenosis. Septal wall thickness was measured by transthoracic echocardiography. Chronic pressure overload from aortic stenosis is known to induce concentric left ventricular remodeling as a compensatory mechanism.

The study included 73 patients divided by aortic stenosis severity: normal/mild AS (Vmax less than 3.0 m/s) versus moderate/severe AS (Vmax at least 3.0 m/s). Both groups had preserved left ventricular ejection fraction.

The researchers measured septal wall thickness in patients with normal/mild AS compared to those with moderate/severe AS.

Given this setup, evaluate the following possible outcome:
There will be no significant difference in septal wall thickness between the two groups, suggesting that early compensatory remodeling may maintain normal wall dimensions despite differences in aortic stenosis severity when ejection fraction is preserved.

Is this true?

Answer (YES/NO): NO